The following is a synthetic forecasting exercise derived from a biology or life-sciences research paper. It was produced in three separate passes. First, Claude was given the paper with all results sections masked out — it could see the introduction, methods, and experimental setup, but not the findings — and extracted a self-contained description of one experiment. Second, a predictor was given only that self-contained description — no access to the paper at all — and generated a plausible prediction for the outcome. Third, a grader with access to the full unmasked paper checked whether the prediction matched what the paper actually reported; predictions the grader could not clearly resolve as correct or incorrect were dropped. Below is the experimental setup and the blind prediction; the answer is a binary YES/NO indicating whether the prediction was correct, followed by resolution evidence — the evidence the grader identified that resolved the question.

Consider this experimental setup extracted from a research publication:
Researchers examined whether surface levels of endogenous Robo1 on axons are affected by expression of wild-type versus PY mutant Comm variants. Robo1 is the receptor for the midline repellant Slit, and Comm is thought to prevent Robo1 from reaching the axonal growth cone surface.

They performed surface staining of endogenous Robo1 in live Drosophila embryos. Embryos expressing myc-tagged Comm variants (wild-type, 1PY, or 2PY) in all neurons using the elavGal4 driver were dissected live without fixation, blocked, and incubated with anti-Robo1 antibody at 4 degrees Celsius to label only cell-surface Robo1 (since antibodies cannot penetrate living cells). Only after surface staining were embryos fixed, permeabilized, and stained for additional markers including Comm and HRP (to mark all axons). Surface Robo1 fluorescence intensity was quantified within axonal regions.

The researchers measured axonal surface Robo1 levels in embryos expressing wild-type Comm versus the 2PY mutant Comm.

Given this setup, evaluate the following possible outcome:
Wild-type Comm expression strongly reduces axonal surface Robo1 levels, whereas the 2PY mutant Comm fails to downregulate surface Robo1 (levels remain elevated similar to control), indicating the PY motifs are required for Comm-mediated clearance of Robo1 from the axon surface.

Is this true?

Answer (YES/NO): YES